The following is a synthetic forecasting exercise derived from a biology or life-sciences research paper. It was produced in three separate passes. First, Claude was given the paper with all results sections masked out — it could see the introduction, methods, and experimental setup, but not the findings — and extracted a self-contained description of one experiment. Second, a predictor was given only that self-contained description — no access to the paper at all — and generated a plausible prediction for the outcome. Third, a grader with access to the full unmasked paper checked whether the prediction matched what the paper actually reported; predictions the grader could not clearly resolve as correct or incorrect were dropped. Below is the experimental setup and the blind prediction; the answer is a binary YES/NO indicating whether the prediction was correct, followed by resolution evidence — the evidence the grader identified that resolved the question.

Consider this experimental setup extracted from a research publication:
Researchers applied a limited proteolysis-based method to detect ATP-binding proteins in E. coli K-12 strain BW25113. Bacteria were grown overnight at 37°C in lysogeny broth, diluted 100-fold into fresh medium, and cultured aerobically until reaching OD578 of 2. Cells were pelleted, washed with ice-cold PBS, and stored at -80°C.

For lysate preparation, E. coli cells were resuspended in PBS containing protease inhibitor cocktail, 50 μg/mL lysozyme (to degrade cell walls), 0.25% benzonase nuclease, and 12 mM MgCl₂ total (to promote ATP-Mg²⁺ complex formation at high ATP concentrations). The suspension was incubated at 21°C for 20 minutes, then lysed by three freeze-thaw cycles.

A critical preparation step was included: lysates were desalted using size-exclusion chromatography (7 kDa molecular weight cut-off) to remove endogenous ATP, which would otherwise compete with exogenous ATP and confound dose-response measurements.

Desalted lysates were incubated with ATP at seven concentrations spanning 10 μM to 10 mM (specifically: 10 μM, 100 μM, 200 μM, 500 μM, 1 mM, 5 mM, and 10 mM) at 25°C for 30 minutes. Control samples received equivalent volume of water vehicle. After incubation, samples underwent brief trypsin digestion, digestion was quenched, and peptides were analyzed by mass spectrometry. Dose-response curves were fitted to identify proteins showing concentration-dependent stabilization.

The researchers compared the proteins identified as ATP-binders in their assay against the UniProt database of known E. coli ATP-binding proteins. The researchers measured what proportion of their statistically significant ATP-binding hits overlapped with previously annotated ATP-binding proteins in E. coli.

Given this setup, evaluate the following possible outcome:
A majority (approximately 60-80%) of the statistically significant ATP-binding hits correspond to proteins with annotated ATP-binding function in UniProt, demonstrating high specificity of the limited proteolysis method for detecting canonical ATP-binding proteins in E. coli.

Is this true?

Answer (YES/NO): NO